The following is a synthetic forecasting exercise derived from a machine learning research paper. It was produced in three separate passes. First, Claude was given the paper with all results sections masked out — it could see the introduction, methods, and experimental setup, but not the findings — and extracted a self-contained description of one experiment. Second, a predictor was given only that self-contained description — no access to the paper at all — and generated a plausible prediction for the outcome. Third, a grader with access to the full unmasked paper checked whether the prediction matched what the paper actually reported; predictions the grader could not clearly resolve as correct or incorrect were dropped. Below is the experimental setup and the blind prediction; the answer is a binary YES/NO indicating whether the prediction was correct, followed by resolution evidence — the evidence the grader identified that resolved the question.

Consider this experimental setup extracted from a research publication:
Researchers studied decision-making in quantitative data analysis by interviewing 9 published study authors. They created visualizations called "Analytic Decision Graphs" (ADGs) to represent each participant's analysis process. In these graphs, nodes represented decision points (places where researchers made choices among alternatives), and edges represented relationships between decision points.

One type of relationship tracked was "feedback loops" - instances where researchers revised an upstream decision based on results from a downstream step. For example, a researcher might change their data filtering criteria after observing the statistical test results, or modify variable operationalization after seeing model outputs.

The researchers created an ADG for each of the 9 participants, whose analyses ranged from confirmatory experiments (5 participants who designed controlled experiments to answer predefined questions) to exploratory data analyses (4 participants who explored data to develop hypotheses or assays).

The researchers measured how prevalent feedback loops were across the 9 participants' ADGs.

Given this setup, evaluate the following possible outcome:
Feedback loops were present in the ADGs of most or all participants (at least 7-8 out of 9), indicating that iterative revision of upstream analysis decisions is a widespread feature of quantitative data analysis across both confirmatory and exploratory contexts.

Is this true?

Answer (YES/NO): YES